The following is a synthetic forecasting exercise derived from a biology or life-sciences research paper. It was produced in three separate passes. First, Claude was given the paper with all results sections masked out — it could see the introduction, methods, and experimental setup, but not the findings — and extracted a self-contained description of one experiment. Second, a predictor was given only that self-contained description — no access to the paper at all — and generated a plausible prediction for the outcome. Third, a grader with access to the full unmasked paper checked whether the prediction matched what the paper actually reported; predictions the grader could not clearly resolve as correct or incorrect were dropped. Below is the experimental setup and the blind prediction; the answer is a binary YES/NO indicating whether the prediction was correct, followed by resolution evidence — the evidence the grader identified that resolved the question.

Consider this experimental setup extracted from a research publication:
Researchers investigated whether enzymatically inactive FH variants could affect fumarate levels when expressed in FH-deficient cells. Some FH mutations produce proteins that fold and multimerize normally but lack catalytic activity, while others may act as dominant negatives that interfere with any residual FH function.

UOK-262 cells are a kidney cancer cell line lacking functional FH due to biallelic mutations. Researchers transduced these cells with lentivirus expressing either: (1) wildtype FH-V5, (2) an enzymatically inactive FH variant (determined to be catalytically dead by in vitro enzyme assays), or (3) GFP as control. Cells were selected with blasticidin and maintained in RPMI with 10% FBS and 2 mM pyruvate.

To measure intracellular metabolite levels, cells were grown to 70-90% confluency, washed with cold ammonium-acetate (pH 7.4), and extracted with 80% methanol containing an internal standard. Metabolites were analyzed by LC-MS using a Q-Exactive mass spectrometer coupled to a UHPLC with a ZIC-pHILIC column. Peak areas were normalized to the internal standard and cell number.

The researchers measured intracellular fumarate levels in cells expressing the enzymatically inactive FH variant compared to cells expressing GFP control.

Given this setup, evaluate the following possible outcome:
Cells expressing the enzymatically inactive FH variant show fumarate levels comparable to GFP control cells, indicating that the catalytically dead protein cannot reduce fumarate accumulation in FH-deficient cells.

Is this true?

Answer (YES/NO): YES